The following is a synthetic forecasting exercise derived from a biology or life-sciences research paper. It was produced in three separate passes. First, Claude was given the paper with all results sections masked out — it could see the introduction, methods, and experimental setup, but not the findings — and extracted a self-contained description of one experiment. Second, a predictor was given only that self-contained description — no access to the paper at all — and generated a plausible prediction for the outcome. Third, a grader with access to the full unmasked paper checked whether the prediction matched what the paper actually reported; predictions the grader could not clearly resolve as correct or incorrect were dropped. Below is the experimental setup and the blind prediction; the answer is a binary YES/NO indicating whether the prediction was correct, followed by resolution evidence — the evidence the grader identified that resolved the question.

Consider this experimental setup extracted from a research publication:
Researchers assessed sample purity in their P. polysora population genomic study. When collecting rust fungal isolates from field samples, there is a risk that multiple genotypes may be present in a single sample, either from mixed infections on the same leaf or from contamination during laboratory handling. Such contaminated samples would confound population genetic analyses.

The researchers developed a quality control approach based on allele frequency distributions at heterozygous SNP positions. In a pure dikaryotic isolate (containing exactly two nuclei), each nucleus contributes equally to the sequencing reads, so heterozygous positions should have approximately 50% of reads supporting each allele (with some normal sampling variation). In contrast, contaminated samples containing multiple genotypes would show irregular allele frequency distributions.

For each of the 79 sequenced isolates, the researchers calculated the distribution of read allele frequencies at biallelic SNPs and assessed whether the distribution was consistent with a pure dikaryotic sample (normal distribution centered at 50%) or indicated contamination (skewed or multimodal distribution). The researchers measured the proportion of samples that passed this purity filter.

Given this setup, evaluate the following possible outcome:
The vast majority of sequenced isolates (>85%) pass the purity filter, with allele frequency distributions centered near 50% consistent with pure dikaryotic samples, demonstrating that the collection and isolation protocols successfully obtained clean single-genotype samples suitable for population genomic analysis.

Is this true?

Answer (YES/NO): YES